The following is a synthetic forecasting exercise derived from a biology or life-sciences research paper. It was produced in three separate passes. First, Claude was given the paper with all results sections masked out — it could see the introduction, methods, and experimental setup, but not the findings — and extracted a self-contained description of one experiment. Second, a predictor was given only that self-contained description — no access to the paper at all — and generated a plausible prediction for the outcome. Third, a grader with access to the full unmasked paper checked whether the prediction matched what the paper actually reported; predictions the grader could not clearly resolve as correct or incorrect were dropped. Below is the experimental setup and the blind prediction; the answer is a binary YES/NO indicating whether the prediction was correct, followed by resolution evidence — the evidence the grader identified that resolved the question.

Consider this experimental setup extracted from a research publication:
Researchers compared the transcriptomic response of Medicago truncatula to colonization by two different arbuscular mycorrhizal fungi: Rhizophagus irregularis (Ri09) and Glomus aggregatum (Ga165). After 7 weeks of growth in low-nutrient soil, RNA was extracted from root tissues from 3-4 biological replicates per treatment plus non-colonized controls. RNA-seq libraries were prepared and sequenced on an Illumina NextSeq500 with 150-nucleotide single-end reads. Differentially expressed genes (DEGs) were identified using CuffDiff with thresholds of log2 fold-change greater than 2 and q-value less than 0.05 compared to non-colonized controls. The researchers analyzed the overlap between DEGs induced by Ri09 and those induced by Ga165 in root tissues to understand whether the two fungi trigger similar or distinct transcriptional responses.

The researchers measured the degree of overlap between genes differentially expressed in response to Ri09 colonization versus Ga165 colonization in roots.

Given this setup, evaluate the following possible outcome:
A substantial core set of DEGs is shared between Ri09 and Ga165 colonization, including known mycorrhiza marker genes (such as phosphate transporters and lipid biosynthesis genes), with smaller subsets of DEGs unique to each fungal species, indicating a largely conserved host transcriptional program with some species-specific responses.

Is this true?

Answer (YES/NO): NO